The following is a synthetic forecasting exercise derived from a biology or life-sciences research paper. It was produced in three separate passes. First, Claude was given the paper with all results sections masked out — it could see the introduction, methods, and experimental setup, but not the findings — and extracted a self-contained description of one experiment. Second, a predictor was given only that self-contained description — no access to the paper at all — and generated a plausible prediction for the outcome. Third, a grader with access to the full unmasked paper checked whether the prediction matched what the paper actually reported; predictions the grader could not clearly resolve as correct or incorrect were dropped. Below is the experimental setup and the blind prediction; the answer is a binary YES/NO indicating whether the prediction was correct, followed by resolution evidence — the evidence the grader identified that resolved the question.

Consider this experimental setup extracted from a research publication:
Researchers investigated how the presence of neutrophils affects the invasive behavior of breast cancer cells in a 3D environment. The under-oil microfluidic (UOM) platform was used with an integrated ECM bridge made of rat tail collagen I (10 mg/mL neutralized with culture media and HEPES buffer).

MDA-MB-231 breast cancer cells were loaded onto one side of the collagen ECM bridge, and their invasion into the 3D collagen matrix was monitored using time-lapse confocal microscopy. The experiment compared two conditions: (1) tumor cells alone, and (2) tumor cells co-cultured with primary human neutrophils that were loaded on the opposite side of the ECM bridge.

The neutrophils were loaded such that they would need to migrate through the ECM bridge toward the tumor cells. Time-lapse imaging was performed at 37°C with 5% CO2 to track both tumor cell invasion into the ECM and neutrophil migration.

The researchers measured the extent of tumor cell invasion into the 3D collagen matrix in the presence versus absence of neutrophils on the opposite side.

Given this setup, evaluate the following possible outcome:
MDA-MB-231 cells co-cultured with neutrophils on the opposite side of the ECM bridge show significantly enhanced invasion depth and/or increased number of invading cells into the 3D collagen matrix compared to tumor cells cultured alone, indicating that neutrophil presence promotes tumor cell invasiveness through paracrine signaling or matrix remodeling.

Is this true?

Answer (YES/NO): NO